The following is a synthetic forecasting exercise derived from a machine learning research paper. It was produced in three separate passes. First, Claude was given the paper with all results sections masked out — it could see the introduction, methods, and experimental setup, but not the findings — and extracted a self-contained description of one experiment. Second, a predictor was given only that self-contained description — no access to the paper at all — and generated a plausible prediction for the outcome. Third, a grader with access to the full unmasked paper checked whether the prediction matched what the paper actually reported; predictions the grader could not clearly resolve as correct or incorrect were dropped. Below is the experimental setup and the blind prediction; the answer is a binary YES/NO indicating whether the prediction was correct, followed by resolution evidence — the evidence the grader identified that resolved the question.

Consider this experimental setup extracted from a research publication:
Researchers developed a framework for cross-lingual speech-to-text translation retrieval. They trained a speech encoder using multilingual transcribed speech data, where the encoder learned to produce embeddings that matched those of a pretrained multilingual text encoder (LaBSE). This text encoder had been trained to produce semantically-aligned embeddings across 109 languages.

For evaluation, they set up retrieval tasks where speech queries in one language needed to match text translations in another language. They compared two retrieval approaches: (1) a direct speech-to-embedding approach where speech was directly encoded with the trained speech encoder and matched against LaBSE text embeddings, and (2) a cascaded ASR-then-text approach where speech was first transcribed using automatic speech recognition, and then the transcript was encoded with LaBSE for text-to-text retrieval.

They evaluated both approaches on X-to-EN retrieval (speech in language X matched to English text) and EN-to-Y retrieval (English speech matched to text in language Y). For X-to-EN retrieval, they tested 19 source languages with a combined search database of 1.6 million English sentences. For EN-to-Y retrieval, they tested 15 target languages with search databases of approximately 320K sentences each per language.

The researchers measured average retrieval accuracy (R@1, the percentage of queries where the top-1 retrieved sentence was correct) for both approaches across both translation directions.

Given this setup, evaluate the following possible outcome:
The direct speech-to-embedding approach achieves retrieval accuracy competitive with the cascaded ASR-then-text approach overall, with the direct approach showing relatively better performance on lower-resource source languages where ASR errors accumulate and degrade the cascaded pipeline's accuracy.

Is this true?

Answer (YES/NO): YES